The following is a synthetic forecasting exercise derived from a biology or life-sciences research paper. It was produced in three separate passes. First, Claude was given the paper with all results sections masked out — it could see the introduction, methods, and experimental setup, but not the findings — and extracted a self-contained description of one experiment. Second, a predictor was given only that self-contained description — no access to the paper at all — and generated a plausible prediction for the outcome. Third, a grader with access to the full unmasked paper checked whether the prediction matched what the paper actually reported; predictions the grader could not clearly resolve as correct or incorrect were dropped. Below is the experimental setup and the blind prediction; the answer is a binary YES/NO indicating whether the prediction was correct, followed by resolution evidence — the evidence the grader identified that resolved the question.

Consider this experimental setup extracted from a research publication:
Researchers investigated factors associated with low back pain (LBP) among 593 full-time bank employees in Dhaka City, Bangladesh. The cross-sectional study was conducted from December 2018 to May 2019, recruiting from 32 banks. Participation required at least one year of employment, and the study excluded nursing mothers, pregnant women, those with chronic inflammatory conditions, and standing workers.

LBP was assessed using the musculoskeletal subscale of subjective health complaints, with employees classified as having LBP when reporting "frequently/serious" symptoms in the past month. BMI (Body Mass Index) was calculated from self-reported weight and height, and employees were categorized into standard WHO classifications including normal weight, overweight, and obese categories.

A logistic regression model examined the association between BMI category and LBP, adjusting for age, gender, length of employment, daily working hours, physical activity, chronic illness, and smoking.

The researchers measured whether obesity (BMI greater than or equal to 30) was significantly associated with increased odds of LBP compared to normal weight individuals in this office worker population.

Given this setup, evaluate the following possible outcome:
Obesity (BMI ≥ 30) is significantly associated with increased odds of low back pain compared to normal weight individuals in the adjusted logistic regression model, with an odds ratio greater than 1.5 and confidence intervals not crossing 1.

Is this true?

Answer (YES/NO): YES